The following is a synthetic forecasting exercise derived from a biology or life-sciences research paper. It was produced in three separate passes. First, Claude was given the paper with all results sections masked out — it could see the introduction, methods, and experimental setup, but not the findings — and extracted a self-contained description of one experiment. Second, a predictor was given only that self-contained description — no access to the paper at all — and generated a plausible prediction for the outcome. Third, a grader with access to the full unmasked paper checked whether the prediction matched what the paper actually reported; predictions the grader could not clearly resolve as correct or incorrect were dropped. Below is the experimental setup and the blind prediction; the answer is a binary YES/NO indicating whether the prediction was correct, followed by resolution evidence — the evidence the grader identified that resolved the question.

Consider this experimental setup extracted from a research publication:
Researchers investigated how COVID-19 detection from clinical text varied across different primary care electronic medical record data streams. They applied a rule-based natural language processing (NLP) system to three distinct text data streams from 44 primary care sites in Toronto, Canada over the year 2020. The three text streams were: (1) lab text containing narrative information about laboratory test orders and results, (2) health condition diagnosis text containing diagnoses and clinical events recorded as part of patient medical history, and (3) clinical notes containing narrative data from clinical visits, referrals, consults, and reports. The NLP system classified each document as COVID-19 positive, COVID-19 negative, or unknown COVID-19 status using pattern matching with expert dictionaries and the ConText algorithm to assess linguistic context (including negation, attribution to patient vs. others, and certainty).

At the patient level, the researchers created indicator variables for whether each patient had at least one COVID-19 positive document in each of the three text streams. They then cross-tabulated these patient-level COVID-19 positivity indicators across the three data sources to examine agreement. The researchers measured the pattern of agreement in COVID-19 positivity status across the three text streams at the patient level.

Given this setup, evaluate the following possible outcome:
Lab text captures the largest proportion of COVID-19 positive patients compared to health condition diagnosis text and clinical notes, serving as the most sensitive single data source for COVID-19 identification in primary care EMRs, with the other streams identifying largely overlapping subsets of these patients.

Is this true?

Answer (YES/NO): NO